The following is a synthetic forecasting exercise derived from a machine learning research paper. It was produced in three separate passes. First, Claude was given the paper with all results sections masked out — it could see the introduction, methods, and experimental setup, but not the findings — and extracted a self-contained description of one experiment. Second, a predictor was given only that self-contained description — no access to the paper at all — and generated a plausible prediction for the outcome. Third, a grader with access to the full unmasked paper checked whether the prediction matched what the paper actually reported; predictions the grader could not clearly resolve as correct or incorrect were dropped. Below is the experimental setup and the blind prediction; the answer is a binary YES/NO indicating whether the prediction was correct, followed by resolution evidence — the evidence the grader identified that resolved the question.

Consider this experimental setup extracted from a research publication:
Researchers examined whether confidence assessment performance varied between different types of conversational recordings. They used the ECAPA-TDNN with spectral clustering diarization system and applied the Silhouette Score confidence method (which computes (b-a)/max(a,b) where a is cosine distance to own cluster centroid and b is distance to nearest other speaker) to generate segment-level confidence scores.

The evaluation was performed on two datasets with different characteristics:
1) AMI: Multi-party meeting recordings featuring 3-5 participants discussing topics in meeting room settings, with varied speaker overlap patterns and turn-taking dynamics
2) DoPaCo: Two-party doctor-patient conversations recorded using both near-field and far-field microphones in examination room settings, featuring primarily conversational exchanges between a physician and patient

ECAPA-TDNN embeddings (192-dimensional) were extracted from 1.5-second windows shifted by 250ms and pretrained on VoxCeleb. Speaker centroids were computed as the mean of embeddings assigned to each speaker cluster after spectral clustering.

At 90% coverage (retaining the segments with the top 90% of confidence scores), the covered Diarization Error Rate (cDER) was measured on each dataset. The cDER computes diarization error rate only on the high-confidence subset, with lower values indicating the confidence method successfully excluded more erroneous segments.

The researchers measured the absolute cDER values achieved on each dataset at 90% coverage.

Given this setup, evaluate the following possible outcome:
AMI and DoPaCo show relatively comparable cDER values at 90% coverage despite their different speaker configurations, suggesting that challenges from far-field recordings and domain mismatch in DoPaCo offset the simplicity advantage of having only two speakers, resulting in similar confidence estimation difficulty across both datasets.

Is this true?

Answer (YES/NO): NO